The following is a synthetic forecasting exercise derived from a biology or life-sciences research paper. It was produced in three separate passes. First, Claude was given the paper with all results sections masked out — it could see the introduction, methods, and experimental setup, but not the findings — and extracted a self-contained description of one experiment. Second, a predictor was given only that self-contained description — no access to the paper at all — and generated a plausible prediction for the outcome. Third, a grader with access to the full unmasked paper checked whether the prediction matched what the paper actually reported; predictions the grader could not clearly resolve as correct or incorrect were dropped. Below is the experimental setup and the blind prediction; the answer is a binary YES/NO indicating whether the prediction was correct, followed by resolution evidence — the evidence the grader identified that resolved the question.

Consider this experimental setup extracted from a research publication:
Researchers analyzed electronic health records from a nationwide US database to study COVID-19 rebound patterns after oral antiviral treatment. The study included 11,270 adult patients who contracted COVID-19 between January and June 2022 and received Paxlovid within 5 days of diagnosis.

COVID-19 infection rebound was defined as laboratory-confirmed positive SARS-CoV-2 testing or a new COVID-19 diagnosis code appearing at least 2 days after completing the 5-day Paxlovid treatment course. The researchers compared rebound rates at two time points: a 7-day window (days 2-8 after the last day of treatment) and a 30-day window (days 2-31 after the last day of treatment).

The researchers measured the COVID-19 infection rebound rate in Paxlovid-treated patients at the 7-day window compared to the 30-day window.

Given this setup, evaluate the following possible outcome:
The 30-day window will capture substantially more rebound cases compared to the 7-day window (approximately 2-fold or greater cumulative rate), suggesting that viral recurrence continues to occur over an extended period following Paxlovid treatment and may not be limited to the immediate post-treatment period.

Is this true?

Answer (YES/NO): NO